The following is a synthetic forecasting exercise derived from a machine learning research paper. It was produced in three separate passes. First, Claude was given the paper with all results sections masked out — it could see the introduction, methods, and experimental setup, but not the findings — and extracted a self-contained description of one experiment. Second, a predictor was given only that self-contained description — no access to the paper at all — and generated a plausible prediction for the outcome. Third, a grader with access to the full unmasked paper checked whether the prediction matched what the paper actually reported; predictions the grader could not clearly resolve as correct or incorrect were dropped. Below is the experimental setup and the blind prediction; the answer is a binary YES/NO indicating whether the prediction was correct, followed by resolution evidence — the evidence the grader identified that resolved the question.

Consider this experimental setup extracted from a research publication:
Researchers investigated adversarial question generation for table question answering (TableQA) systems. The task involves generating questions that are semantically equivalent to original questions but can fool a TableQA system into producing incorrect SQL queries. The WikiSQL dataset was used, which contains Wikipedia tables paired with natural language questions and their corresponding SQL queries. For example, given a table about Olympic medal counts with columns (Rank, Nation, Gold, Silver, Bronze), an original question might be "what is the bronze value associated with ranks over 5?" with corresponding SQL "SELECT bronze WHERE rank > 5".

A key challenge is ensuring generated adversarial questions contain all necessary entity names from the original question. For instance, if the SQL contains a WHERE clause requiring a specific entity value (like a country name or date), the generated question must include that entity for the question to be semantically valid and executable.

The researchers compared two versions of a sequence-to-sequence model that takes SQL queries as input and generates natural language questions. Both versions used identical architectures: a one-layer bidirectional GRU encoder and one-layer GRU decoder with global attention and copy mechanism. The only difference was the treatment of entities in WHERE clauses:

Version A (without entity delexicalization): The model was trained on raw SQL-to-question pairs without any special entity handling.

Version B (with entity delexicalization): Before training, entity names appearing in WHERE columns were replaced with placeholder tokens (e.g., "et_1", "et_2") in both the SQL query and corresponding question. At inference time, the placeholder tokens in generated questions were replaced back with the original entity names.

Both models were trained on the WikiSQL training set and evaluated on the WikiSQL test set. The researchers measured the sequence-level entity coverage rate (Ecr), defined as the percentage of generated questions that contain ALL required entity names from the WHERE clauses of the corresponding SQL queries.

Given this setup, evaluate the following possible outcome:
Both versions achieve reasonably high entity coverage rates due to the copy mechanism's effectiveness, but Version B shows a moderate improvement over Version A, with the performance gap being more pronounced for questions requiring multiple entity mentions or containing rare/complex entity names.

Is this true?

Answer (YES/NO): NO